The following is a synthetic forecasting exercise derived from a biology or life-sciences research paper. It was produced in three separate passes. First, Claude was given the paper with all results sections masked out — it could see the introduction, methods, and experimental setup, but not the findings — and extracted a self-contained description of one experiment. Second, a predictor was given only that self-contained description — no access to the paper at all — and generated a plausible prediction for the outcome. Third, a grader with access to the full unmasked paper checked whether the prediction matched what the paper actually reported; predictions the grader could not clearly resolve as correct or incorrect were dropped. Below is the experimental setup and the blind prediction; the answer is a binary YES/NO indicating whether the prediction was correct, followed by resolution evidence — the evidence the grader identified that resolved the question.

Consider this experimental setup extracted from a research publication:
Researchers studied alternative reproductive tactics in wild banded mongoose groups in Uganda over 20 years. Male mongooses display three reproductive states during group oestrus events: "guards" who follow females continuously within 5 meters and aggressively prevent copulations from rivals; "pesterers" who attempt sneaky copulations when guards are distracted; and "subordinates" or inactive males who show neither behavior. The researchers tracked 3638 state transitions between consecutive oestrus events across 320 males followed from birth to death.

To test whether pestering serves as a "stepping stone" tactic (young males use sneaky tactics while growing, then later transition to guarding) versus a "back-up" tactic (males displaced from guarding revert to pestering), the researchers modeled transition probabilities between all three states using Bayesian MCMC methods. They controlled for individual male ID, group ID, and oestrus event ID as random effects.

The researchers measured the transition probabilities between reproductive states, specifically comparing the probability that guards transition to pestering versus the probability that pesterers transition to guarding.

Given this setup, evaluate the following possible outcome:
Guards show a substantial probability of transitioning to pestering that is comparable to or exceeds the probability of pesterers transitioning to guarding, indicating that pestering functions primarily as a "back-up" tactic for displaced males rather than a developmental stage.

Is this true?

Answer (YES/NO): NO